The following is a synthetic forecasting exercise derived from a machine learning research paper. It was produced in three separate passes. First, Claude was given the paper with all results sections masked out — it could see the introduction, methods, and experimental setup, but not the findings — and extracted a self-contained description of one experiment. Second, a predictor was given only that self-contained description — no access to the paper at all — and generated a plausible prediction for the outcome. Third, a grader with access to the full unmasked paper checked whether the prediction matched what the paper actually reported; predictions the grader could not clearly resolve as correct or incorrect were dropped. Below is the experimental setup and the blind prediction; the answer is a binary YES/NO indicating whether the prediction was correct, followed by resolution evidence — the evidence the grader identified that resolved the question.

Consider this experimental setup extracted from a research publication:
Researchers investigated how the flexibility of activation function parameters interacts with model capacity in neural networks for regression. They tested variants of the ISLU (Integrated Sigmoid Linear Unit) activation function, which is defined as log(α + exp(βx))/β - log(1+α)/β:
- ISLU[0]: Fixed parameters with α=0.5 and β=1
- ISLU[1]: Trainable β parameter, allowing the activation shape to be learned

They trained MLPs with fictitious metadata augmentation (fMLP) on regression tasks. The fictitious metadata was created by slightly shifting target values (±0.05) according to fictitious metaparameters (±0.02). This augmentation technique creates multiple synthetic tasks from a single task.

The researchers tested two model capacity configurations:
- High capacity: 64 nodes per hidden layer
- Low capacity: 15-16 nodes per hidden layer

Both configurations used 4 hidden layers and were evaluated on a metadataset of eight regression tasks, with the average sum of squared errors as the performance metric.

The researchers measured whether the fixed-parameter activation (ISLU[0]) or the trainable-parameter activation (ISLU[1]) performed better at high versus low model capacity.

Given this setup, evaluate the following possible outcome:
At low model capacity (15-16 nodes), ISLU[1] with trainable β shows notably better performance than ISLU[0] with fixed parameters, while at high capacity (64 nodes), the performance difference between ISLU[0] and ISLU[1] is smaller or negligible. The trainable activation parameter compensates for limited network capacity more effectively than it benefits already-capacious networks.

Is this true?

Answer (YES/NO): NO